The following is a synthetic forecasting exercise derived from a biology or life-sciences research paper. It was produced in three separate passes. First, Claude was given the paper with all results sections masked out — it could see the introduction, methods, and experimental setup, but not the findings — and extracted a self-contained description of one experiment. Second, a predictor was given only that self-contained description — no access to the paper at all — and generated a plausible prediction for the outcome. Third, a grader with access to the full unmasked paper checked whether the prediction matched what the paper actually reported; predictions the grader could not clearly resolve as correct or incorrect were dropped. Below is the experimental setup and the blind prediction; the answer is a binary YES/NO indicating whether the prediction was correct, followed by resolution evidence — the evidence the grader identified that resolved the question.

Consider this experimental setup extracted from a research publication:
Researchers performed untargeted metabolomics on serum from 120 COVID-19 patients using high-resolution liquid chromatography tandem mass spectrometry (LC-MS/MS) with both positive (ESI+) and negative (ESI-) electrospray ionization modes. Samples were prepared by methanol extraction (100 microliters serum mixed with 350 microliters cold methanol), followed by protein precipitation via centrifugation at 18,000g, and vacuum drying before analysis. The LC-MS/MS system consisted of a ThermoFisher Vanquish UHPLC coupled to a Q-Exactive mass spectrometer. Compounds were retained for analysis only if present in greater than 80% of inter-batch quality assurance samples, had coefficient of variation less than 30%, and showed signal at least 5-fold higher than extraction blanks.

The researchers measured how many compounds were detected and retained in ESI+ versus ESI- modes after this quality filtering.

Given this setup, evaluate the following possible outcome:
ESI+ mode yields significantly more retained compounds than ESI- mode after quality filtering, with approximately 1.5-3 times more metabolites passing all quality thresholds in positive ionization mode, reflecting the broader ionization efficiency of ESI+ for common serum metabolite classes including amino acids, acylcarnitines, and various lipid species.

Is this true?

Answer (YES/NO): YES